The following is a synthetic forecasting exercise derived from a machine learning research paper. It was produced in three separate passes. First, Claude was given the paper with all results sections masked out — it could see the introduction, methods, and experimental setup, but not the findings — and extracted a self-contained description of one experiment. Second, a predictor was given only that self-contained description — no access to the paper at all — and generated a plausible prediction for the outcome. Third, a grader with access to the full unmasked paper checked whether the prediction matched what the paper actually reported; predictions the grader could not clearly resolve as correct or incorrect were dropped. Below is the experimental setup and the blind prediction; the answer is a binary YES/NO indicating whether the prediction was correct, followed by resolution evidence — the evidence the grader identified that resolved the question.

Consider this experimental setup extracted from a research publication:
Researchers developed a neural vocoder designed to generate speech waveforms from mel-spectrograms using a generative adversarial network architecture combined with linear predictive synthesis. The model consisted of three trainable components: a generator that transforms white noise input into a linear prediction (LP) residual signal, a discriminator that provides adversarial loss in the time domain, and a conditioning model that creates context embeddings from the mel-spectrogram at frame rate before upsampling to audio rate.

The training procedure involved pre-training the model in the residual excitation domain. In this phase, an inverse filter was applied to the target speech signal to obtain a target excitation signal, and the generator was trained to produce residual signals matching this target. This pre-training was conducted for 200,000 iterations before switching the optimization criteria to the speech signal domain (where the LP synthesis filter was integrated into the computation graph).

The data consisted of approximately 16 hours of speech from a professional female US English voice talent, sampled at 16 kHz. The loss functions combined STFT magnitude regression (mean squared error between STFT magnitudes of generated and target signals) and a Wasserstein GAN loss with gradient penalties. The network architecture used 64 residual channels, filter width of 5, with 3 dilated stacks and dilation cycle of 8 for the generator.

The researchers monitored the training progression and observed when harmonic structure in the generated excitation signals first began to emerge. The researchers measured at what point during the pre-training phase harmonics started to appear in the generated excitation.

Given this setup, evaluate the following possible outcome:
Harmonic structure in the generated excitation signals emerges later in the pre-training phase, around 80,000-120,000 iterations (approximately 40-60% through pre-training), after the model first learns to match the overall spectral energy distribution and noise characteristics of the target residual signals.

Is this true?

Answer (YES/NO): NO